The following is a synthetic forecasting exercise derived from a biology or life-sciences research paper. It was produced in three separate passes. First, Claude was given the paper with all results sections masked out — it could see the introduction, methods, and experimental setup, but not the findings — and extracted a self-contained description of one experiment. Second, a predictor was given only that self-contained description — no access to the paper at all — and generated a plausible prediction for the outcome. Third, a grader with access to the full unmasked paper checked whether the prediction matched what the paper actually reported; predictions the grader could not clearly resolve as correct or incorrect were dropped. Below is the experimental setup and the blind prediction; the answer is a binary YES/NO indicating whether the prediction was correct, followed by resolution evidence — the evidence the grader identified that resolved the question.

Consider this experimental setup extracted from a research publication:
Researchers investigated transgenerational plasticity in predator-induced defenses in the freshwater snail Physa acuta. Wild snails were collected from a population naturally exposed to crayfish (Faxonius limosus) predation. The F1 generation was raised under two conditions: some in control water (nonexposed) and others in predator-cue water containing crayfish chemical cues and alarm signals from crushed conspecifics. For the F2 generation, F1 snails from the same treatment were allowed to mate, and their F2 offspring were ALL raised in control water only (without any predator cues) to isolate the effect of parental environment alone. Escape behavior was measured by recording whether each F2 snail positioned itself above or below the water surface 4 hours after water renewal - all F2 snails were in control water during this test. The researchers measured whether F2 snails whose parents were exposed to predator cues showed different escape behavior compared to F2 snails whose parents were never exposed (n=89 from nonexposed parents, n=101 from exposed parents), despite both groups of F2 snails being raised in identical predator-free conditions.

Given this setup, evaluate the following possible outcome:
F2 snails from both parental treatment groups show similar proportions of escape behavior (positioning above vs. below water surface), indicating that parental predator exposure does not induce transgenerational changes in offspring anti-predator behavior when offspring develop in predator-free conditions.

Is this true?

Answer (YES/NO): YES